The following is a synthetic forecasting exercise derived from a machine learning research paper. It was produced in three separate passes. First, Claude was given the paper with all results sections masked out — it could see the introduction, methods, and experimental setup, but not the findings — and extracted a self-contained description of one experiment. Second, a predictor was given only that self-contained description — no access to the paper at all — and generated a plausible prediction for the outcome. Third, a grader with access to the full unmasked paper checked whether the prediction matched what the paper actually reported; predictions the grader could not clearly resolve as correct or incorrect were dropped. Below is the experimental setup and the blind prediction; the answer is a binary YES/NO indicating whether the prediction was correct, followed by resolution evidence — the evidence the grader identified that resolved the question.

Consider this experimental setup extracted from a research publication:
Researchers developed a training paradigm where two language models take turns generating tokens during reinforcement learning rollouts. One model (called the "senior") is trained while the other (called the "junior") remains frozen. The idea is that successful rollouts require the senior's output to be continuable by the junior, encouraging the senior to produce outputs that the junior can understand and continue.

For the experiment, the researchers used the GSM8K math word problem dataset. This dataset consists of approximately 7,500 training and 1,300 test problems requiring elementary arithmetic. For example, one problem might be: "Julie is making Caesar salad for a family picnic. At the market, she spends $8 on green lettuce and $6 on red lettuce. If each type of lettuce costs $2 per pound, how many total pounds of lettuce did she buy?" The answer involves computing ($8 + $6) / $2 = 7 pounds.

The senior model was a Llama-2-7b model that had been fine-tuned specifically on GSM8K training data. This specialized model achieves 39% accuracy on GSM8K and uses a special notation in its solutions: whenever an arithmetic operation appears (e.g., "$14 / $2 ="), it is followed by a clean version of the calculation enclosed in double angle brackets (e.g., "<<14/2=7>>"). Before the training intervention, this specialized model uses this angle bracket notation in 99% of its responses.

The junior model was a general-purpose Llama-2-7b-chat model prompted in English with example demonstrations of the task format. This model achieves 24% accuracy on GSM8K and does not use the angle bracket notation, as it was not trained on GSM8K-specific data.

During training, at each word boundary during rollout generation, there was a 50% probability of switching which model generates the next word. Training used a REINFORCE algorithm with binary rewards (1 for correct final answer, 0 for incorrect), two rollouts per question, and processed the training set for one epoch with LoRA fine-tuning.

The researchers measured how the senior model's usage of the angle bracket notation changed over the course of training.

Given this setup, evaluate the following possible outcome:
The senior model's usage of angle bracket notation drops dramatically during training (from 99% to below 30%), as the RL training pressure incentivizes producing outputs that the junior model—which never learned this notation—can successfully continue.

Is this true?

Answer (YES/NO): YES